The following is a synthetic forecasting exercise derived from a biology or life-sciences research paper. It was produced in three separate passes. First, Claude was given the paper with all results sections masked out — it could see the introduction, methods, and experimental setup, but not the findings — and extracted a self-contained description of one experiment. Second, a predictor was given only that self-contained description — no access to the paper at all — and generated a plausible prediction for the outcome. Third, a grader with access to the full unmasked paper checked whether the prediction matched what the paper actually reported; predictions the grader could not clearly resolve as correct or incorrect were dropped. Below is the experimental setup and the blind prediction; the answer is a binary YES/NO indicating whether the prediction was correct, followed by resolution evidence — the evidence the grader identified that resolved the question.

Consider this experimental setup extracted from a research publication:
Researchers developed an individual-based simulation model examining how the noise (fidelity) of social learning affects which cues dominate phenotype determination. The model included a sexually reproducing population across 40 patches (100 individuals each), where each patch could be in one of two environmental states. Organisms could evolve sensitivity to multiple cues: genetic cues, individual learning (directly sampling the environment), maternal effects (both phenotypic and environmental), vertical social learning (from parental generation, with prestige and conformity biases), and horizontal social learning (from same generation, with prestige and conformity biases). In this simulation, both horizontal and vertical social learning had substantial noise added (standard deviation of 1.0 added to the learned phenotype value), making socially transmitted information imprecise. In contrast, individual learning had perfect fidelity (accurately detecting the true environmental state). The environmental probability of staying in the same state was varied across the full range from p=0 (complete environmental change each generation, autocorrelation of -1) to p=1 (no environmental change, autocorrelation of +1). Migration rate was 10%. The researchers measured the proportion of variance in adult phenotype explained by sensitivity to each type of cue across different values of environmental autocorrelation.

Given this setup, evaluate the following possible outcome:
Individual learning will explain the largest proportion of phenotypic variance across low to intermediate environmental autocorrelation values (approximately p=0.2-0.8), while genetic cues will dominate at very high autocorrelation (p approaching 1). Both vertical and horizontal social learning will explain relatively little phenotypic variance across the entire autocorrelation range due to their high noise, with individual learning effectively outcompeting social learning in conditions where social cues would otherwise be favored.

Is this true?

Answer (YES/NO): NO